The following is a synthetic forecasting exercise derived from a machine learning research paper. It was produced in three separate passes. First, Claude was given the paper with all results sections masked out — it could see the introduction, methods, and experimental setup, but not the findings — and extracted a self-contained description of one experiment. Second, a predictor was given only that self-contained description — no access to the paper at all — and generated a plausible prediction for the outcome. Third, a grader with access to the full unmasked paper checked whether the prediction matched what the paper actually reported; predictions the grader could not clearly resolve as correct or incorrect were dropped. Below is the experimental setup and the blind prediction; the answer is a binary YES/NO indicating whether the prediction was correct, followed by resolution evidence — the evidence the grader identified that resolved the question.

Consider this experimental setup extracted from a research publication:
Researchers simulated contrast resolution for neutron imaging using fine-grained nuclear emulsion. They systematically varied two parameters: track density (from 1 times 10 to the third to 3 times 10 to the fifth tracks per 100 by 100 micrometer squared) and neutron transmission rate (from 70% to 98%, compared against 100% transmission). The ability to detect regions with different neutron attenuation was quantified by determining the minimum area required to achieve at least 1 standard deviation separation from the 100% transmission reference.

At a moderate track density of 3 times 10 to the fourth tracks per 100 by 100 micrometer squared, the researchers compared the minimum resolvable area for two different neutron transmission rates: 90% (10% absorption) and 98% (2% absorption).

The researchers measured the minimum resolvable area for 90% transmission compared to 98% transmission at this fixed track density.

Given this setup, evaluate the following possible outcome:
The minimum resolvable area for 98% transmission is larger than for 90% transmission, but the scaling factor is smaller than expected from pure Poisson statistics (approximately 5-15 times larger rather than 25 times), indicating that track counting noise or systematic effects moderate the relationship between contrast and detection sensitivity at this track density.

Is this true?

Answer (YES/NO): NO